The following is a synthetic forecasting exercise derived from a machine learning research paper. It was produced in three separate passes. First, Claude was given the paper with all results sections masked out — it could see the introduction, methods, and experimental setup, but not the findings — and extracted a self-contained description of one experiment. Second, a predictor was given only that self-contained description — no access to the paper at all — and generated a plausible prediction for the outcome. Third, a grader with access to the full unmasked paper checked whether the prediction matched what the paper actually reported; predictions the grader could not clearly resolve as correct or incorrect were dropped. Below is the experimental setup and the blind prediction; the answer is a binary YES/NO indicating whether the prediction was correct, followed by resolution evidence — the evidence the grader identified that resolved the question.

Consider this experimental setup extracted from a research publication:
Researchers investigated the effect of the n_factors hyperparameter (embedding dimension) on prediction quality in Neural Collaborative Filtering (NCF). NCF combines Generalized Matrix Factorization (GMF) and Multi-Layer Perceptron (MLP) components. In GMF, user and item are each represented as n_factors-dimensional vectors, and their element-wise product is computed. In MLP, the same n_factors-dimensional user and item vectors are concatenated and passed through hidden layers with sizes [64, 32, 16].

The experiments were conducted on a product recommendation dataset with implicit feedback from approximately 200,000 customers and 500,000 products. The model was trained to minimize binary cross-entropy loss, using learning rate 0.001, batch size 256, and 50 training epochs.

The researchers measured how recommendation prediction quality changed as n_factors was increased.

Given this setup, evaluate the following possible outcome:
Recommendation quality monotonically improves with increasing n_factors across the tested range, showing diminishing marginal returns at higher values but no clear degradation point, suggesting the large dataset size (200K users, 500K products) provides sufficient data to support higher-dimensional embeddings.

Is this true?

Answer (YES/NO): NO